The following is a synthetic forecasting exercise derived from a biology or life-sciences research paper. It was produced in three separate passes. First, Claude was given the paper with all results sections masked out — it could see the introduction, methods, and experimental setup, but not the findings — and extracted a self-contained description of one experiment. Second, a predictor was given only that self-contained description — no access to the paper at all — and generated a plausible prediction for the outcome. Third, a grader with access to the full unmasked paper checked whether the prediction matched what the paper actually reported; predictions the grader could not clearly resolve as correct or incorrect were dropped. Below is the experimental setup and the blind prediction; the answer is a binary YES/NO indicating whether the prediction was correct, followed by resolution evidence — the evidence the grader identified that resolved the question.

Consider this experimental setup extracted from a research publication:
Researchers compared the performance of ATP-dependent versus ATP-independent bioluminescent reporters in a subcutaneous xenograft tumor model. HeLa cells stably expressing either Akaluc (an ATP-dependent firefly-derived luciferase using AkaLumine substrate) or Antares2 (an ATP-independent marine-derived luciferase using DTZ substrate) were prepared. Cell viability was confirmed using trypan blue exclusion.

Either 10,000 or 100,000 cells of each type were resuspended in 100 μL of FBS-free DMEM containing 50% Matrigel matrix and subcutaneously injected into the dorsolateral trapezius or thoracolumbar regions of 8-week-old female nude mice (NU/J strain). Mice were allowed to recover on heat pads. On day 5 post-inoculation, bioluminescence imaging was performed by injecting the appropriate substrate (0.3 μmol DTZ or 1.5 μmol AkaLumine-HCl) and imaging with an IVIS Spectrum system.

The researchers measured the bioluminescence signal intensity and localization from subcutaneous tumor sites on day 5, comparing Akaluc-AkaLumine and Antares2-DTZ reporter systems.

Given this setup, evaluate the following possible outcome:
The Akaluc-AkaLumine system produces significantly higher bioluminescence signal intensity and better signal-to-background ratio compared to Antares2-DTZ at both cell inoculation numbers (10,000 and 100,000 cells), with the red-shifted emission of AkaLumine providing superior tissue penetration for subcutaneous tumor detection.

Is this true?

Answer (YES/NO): NO